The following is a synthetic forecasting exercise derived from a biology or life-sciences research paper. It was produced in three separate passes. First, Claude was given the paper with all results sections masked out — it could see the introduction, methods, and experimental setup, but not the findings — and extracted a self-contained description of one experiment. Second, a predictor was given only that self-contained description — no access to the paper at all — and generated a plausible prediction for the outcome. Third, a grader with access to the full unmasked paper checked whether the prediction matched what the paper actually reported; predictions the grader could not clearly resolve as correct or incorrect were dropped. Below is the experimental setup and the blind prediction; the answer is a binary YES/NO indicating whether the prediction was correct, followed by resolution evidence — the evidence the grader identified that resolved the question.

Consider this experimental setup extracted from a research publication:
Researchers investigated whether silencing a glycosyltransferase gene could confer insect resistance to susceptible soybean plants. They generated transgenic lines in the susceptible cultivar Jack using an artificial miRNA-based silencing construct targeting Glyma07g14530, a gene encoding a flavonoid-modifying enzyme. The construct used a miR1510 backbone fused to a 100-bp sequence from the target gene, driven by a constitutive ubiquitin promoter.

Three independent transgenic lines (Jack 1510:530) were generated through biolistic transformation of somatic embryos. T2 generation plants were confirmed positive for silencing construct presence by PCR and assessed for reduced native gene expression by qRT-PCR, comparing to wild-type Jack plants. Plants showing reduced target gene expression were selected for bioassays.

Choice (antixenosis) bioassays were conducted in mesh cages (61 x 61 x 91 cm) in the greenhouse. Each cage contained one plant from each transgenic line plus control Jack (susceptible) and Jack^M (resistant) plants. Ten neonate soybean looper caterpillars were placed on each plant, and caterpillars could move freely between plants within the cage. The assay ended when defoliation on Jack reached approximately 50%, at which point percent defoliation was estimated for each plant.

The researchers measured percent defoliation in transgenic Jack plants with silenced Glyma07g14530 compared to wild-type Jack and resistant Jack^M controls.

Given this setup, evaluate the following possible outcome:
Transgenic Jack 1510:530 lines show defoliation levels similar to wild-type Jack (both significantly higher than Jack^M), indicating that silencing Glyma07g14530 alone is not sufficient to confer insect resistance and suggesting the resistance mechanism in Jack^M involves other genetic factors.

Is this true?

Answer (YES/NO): NO